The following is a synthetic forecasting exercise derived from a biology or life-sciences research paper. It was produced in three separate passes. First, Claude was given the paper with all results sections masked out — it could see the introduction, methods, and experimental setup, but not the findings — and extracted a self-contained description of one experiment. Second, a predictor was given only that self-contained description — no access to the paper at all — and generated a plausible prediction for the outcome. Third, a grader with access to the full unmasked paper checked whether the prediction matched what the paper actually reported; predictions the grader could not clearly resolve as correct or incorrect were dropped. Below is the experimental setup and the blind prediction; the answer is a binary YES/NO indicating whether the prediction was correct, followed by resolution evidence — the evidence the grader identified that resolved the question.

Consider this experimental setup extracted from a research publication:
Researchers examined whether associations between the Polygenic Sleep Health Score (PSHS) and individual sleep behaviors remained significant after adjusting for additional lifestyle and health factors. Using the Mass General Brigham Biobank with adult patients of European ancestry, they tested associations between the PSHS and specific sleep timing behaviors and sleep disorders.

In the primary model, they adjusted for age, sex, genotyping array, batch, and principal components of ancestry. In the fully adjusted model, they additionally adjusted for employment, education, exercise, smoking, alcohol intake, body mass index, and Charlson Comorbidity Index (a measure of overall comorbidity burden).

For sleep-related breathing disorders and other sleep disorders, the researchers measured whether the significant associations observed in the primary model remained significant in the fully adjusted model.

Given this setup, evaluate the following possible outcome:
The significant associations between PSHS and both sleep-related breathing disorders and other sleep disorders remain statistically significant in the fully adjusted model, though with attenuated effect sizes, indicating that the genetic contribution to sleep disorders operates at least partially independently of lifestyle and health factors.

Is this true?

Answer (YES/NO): NO